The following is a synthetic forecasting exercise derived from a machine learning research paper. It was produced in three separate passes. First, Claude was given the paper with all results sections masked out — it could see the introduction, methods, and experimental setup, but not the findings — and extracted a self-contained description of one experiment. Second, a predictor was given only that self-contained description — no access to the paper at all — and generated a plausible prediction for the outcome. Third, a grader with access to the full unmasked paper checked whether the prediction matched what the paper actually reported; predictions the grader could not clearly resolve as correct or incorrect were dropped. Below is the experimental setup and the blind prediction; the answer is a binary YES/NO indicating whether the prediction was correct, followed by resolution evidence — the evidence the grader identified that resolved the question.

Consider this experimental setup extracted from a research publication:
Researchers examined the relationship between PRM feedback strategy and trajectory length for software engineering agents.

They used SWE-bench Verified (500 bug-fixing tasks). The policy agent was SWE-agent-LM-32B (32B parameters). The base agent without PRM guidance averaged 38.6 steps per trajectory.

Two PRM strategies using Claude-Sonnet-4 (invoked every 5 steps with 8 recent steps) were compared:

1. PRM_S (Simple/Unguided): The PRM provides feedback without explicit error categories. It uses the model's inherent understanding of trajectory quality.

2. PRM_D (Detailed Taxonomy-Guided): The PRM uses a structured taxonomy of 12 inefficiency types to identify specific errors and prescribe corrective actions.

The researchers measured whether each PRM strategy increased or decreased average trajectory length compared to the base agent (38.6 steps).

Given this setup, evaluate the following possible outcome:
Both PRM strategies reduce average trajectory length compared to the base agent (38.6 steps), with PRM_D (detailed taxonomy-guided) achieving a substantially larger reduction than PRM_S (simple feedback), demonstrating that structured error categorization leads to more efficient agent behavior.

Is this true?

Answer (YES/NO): NO